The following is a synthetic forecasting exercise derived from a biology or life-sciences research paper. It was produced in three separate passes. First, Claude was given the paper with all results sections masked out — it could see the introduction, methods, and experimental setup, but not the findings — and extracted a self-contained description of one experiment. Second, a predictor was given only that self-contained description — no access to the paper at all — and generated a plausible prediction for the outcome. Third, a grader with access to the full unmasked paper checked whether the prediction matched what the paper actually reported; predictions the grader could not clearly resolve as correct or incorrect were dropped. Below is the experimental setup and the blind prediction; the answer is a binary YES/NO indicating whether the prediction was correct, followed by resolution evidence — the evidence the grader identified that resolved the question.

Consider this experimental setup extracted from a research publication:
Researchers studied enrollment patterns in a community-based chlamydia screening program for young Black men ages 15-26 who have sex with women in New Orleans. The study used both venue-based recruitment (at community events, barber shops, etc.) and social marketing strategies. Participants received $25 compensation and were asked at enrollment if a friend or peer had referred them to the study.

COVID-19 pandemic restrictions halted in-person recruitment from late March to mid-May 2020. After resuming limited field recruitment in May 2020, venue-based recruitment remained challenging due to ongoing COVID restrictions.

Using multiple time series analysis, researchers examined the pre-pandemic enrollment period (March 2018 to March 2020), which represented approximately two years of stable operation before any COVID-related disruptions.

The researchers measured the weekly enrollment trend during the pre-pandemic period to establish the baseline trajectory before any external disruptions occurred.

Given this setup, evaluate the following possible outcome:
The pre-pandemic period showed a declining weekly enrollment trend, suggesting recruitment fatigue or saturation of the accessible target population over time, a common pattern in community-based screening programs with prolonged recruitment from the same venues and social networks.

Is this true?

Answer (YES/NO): YES